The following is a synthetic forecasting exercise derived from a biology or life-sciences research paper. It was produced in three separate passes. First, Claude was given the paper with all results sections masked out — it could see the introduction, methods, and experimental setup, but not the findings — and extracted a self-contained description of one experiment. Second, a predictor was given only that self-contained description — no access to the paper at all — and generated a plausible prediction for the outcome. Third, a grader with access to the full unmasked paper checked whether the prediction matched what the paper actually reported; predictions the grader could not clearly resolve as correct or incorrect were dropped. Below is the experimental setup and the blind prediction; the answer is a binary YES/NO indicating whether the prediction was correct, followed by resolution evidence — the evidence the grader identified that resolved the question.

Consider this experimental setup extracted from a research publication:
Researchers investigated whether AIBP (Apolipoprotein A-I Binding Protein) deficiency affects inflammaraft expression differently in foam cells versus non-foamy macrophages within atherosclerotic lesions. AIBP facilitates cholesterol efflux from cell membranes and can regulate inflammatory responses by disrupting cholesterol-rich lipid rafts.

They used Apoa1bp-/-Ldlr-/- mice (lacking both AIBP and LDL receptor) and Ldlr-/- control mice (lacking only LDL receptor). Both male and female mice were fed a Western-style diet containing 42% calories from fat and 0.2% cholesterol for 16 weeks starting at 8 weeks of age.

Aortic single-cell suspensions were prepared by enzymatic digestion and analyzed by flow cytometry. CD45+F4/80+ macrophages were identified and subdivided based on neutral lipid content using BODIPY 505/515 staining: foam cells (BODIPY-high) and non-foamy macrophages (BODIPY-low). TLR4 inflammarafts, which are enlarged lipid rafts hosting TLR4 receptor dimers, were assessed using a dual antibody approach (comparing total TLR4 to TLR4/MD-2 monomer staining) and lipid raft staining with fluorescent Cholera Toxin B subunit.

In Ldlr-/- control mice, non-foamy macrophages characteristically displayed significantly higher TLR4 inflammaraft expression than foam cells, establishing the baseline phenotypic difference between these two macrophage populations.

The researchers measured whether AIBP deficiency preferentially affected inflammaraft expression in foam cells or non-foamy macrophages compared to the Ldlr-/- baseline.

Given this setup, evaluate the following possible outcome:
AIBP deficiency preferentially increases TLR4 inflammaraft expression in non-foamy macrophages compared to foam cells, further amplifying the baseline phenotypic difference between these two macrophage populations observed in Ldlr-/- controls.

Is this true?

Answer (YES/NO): NO